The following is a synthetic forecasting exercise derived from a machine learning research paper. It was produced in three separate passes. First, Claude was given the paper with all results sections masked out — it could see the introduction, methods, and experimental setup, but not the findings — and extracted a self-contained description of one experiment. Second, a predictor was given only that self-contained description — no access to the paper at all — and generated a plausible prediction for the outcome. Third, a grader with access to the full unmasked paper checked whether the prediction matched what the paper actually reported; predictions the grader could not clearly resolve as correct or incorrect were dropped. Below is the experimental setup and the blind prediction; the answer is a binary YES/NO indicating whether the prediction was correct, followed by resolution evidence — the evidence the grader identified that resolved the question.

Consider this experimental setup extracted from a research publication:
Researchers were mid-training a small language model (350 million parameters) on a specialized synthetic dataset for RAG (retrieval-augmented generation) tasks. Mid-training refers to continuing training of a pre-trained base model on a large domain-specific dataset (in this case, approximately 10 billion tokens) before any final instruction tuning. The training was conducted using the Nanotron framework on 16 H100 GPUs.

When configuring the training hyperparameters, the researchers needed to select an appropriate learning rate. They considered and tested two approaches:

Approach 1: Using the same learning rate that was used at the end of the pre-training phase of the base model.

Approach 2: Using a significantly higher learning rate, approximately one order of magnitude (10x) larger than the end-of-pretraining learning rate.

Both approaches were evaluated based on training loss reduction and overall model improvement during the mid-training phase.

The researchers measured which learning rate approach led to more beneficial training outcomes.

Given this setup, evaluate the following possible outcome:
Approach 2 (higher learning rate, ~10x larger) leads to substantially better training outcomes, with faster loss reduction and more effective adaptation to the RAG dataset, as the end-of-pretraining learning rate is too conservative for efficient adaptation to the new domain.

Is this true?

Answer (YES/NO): YES